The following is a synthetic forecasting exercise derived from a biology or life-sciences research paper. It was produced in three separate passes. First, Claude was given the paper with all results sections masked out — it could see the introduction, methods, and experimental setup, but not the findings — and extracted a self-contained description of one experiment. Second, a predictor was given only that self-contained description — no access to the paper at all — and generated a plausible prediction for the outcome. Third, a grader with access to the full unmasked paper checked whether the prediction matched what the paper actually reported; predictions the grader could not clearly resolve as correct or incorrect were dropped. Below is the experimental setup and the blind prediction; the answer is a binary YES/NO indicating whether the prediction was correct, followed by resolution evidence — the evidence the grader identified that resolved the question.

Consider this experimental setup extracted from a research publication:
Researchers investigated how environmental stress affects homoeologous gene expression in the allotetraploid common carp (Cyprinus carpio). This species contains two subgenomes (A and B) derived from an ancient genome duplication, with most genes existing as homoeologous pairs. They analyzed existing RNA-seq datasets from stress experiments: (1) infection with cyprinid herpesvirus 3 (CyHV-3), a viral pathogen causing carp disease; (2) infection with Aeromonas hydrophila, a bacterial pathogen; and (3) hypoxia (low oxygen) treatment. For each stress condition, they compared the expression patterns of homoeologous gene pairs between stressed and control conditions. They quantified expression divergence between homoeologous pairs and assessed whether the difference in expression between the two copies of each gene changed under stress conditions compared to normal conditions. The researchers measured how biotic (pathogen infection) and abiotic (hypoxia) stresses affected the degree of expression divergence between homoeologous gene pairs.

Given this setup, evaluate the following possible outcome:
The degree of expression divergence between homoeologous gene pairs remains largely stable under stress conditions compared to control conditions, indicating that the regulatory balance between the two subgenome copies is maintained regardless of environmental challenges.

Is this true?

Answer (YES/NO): NO